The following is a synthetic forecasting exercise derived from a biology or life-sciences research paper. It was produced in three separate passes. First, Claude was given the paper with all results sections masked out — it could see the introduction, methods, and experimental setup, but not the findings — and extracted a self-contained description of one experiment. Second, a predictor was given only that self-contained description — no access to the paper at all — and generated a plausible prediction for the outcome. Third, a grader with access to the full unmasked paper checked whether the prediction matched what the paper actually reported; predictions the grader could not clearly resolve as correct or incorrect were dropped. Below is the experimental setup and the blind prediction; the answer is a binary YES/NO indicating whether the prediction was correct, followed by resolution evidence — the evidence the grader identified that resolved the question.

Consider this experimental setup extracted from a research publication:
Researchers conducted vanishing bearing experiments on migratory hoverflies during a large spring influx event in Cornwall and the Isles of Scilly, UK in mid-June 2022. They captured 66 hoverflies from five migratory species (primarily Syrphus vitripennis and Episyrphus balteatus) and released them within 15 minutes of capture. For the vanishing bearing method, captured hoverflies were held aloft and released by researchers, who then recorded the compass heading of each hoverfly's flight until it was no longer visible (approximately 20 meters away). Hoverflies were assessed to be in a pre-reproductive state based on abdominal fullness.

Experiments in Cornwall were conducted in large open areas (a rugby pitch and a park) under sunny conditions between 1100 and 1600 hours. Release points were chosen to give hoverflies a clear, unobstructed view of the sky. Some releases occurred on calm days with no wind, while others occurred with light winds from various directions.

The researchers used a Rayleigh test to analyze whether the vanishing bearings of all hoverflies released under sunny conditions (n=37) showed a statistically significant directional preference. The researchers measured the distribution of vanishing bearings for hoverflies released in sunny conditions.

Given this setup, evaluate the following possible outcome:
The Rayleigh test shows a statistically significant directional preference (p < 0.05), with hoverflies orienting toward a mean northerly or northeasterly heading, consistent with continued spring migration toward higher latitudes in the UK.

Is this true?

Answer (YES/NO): YES